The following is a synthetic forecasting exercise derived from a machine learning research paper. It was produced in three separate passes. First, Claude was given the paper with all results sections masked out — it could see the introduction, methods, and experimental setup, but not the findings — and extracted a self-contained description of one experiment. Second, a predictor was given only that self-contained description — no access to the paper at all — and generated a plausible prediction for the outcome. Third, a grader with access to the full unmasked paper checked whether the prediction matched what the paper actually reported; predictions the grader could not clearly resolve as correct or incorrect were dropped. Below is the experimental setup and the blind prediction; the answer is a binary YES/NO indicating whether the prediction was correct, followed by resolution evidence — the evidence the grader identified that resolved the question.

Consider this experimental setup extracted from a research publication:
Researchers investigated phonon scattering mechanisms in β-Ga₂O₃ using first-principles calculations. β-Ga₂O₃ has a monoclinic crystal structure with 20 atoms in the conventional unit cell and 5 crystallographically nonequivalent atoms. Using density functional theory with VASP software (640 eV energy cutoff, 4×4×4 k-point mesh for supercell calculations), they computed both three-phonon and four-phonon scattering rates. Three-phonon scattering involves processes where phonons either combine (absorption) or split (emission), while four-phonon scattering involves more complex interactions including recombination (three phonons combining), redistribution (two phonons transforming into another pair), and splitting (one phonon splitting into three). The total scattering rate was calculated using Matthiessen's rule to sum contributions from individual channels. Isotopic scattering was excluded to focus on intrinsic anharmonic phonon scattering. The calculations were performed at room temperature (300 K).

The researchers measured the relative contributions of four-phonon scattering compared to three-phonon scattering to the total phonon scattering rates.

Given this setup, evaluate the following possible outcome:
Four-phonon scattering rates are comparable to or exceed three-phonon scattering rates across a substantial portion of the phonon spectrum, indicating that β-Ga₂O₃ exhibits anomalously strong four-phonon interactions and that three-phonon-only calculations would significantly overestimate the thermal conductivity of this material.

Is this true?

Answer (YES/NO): NO